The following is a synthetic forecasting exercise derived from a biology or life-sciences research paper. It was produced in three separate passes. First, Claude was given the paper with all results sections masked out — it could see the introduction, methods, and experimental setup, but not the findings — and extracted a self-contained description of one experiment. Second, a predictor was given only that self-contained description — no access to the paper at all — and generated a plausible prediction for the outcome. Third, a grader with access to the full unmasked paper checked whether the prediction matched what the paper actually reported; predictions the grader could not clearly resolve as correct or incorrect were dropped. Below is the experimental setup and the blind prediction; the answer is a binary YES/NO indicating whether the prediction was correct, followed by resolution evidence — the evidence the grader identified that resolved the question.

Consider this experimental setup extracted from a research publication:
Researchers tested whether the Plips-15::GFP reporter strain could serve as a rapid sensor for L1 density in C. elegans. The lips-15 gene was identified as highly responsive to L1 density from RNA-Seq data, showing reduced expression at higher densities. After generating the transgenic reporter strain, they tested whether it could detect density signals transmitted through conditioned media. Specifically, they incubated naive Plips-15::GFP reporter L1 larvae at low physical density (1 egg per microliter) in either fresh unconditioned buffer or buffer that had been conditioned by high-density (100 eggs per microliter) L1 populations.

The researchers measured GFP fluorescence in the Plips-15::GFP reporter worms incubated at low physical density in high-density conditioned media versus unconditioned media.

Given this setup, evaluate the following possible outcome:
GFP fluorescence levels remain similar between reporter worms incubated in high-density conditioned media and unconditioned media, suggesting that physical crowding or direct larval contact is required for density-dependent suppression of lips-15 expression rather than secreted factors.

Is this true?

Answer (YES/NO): NO